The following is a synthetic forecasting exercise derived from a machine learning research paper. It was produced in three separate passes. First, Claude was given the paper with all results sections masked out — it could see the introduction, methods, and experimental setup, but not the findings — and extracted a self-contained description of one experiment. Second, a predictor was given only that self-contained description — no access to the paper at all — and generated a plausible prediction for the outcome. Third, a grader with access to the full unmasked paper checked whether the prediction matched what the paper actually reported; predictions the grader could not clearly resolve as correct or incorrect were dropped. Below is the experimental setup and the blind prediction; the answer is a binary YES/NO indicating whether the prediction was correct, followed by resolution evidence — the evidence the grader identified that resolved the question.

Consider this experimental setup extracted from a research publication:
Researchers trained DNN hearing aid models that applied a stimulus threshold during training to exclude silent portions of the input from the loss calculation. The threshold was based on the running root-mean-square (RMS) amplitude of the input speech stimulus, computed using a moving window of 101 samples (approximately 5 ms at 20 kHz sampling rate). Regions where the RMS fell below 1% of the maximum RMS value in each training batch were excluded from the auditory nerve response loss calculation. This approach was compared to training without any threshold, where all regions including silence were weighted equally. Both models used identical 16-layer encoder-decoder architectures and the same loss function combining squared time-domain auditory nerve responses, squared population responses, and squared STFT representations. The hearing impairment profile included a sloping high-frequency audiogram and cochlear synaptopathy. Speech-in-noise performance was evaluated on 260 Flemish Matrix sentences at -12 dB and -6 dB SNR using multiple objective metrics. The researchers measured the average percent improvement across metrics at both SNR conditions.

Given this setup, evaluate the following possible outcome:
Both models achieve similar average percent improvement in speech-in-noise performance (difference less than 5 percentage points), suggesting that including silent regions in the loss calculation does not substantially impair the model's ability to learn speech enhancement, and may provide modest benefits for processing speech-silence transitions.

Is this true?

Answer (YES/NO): NO